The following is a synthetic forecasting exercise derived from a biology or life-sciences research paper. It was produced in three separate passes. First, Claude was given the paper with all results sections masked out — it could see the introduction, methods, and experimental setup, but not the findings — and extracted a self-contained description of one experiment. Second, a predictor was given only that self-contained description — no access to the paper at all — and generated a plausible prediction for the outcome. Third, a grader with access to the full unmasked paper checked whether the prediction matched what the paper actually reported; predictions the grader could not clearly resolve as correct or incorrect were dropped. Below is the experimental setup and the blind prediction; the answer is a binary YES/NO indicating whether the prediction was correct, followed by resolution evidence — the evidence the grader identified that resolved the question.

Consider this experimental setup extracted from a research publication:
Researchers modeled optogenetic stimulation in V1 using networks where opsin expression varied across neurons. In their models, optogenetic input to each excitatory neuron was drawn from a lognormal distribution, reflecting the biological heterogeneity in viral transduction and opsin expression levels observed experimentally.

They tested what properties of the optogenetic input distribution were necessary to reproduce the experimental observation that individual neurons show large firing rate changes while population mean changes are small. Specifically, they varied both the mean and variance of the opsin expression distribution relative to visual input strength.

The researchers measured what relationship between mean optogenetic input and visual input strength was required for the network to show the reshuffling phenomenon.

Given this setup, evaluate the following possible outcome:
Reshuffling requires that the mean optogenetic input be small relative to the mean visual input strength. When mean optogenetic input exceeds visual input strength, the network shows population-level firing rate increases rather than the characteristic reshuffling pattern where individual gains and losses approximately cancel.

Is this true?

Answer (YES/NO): YES